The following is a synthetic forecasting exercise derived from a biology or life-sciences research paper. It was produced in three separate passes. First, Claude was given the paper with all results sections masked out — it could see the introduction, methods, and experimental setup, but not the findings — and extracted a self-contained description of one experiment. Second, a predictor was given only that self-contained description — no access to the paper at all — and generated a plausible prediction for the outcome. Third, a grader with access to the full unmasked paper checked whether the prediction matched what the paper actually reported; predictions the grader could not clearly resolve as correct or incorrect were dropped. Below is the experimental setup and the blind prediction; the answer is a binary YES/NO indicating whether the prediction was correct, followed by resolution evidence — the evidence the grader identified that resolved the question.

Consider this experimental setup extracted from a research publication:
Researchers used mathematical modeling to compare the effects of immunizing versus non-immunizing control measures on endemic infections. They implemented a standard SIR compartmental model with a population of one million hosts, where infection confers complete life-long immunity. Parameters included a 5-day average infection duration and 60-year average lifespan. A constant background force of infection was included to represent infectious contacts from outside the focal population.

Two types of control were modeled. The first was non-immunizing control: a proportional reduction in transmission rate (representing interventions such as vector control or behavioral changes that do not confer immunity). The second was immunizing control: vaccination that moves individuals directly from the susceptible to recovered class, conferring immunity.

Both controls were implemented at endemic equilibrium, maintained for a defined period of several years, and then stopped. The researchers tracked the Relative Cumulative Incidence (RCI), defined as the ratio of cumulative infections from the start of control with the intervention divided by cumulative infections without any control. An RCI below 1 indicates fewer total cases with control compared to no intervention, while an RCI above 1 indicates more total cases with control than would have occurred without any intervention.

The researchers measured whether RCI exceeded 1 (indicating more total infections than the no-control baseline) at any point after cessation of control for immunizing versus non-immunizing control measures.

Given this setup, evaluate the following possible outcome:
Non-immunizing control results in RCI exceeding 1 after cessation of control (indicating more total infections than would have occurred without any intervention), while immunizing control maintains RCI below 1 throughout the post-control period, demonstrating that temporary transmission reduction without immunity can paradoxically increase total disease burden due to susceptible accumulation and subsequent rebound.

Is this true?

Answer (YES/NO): YES